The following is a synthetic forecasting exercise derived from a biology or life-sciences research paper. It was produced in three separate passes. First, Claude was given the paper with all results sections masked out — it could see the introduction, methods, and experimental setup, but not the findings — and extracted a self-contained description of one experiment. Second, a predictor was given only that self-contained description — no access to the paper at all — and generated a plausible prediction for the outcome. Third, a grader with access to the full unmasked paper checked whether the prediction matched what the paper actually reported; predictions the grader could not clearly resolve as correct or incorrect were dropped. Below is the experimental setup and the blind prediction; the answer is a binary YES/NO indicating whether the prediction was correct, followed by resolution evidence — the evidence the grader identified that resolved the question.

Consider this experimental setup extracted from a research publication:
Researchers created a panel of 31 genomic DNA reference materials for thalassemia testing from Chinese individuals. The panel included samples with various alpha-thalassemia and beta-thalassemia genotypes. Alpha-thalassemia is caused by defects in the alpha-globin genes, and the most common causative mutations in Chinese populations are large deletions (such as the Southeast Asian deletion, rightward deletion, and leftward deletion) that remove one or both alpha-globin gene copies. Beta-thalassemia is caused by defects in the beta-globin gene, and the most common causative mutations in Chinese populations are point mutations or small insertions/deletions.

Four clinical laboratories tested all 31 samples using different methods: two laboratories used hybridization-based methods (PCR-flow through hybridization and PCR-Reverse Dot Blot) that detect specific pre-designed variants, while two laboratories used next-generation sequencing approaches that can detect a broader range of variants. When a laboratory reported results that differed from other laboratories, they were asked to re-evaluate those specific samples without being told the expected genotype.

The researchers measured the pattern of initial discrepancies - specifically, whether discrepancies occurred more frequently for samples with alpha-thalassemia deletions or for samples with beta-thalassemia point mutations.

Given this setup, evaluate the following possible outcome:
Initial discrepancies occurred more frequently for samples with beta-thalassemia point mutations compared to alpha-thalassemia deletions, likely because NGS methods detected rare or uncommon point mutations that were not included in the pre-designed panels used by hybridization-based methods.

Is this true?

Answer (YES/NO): YES